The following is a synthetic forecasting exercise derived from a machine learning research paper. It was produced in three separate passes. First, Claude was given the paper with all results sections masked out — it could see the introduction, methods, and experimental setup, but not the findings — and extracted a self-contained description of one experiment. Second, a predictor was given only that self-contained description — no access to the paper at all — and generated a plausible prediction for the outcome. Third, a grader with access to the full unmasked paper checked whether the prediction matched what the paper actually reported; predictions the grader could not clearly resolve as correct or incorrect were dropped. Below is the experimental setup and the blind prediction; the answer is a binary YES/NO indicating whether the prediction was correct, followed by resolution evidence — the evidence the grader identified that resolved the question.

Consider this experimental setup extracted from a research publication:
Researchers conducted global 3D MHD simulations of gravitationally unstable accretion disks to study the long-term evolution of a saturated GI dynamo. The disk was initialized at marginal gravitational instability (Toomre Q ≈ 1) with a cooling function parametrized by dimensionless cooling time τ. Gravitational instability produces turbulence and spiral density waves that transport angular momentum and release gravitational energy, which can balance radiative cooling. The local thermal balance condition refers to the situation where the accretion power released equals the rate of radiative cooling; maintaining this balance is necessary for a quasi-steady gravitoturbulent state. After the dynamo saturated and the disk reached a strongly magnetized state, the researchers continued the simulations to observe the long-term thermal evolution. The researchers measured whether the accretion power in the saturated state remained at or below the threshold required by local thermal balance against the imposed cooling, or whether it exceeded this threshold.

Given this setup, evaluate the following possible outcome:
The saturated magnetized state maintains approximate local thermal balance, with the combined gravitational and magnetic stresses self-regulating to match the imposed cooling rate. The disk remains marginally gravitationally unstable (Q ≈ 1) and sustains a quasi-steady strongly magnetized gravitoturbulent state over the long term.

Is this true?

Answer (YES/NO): NO